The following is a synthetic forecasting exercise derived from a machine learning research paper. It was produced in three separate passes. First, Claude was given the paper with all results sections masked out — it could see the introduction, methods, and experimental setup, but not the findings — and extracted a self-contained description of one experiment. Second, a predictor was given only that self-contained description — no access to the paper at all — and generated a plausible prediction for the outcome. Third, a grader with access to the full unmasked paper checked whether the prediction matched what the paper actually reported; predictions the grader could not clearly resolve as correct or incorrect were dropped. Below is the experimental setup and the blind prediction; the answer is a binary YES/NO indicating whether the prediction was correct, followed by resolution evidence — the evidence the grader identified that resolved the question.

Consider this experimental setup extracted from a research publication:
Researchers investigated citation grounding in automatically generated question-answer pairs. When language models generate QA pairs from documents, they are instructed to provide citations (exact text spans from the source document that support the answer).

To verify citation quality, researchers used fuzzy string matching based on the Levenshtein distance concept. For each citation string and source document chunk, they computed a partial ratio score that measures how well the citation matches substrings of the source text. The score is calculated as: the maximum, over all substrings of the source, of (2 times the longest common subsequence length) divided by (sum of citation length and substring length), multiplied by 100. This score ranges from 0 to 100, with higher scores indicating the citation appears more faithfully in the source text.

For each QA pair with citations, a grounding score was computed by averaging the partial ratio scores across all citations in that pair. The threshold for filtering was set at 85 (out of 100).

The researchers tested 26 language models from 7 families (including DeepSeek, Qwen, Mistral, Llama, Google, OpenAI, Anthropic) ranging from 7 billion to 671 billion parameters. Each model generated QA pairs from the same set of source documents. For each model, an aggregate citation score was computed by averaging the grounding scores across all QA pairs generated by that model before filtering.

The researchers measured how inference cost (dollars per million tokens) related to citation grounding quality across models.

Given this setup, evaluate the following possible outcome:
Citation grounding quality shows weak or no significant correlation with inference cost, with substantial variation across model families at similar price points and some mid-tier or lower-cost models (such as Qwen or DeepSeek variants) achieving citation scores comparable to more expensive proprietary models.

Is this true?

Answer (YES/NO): YES